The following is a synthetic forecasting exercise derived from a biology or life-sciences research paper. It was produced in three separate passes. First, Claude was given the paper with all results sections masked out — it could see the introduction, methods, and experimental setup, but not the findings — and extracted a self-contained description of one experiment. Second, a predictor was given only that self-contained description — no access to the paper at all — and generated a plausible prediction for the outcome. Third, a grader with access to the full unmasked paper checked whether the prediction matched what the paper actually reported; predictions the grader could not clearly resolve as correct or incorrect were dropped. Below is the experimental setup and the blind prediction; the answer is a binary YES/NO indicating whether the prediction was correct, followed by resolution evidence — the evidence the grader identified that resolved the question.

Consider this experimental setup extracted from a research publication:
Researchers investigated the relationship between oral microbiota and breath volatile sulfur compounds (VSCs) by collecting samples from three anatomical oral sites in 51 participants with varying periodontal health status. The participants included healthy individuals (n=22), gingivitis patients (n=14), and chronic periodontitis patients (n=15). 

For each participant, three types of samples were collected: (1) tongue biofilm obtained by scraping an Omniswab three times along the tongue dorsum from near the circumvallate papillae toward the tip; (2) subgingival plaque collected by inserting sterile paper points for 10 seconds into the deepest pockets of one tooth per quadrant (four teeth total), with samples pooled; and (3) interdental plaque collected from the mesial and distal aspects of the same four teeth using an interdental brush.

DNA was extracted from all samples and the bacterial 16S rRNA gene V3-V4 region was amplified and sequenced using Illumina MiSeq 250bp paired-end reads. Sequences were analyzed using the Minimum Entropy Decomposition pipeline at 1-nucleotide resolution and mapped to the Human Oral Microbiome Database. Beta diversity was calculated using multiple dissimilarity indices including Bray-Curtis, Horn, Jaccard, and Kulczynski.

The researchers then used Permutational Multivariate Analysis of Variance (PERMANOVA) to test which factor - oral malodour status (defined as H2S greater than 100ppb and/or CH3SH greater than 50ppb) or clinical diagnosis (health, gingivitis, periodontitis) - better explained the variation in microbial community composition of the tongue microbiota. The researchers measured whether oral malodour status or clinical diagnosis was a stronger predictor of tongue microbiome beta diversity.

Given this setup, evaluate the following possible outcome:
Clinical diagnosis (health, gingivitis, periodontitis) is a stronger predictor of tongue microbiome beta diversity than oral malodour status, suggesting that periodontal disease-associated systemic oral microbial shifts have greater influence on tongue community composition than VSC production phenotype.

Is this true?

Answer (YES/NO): YES